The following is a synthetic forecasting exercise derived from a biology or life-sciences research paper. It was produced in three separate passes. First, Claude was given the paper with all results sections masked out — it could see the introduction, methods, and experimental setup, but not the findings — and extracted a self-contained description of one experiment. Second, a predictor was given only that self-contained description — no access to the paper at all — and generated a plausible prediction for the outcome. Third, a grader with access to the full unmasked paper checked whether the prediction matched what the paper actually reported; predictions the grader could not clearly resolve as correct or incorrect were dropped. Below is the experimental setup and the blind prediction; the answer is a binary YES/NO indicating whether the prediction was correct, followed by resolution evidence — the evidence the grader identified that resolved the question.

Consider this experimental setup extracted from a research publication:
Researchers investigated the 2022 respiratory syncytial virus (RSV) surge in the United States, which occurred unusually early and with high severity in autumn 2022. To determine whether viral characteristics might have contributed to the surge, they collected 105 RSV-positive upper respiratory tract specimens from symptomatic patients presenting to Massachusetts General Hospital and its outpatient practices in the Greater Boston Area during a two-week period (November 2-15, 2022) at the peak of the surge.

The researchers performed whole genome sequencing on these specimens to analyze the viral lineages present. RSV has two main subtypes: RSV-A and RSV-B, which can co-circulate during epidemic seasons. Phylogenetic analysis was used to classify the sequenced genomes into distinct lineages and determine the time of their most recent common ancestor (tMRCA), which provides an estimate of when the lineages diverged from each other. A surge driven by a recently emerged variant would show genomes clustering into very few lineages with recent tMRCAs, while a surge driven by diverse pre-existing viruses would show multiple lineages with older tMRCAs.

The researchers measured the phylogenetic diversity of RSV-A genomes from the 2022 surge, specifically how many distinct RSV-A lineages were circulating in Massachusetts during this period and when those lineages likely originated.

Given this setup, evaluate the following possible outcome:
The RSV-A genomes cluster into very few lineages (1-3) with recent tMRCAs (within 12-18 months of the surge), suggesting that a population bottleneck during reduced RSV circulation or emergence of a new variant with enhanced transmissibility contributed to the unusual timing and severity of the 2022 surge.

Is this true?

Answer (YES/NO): NO